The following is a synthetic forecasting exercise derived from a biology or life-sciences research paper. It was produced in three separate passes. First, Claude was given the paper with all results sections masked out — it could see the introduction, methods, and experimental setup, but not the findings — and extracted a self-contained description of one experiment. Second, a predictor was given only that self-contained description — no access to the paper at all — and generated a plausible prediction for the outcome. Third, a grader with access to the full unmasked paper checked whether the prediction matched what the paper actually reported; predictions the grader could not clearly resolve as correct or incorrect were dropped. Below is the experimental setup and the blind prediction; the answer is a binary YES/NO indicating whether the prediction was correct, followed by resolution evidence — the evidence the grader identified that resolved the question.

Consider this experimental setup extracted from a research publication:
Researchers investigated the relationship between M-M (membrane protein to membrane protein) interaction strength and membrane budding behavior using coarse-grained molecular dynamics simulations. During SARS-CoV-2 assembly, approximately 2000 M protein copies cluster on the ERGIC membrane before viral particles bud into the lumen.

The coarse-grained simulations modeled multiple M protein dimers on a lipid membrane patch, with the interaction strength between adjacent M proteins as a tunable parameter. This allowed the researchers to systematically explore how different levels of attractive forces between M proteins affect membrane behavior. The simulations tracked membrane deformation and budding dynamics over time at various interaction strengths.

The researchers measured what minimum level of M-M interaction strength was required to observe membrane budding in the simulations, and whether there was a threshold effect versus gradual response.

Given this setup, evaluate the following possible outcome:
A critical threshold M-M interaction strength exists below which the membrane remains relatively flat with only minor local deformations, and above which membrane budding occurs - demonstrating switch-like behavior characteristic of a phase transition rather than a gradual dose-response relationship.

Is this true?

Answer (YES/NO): YES